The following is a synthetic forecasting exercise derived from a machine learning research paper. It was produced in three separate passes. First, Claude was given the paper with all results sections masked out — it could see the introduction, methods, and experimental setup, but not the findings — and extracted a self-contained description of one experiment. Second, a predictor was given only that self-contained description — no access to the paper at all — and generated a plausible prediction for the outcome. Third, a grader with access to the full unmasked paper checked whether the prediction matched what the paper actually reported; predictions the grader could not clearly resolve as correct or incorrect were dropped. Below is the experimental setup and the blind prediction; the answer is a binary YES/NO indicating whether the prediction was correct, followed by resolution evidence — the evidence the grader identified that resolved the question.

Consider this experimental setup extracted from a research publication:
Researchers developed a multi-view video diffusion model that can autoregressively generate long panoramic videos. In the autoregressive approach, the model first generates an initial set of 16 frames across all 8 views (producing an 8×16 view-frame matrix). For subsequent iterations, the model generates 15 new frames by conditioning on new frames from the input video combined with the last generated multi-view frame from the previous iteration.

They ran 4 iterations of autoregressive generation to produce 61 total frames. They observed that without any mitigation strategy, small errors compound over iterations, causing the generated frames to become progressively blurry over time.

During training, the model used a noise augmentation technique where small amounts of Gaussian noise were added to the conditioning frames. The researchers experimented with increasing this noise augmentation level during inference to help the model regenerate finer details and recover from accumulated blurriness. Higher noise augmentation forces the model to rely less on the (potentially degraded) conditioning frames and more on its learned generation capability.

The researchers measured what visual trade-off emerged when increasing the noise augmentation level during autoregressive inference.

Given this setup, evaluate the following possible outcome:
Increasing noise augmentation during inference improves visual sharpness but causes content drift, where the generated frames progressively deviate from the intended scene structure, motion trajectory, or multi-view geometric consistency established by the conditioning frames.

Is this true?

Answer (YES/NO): NO